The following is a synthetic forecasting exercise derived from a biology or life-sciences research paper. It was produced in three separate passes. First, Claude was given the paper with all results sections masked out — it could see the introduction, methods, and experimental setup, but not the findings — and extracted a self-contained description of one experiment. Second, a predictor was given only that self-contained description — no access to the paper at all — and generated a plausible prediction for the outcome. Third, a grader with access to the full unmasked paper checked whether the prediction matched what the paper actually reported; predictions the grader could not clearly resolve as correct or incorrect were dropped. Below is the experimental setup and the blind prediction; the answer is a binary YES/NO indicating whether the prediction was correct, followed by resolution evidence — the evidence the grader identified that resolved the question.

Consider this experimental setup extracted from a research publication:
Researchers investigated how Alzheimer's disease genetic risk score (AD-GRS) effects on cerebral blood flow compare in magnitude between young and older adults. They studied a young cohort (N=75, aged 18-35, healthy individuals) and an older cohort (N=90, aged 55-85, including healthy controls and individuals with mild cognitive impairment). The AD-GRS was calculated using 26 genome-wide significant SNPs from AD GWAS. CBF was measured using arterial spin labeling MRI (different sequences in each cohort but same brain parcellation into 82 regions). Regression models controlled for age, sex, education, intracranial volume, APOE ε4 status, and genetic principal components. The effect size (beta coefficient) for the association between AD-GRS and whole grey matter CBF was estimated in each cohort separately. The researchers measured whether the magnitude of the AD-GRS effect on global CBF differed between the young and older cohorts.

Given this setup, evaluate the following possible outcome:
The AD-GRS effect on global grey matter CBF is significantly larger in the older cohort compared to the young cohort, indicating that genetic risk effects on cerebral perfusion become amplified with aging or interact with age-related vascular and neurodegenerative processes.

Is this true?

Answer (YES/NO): NO